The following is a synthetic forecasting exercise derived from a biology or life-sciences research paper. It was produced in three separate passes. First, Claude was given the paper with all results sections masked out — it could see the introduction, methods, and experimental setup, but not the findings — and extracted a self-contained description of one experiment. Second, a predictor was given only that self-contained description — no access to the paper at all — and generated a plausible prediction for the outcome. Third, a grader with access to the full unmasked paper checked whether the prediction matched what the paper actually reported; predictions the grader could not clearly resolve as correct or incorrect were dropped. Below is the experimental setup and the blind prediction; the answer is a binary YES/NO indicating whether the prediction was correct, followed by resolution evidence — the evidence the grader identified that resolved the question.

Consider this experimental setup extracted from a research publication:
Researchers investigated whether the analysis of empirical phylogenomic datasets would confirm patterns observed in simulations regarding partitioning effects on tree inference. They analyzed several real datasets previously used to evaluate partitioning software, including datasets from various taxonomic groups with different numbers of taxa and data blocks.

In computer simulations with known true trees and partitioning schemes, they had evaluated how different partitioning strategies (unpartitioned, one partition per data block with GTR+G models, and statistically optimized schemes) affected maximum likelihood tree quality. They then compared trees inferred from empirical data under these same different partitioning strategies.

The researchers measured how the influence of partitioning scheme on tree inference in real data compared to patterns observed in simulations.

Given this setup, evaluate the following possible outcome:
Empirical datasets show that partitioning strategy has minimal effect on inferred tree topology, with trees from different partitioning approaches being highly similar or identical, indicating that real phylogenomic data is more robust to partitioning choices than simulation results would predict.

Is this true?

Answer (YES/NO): NO